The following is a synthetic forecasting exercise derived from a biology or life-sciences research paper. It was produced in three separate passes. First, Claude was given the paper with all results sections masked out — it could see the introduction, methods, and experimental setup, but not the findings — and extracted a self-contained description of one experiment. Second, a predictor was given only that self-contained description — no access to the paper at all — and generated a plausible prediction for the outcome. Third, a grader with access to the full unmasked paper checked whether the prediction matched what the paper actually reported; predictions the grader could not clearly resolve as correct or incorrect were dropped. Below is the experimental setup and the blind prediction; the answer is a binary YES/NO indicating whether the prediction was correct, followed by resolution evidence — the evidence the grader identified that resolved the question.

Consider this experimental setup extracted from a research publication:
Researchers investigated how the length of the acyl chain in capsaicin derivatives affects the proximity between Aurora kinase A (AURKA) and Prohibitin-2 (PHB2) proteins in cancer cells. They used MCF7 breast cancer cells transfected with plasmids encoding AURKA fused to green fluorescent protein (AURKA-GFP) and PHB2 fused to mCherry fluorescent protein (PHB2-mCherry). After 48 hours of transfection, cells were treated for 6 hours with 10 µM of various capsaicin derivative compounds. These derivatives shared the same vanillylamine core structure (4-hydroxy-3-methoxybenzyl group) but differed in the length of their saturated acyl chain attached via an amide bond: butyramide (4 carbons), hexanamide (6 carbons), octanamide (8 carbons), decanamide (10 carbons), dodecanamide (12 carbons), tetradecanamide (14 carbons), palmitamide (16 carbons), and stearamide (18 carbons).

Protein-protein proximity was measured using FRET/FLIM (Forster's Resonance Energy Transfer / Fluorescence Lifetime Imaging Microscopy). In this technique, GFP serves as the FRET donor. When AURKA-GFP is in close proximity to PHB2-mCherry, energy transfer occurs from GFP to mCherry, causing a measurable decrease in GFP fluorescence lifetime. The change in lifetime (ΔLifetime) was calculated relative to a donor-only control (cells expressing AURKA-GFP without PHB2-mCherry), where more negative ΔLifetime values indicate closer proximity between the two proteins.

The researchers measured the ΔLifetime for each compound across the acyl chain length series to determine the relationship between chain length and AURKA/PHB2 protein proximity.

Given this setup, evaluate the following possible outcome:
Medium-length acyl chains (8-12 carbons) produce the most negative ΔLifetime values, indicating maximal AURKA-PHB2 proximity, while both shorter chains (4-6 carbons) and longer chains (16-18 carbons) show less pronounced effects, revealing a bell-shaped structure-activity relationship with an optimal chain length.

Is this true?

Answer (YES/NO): NO